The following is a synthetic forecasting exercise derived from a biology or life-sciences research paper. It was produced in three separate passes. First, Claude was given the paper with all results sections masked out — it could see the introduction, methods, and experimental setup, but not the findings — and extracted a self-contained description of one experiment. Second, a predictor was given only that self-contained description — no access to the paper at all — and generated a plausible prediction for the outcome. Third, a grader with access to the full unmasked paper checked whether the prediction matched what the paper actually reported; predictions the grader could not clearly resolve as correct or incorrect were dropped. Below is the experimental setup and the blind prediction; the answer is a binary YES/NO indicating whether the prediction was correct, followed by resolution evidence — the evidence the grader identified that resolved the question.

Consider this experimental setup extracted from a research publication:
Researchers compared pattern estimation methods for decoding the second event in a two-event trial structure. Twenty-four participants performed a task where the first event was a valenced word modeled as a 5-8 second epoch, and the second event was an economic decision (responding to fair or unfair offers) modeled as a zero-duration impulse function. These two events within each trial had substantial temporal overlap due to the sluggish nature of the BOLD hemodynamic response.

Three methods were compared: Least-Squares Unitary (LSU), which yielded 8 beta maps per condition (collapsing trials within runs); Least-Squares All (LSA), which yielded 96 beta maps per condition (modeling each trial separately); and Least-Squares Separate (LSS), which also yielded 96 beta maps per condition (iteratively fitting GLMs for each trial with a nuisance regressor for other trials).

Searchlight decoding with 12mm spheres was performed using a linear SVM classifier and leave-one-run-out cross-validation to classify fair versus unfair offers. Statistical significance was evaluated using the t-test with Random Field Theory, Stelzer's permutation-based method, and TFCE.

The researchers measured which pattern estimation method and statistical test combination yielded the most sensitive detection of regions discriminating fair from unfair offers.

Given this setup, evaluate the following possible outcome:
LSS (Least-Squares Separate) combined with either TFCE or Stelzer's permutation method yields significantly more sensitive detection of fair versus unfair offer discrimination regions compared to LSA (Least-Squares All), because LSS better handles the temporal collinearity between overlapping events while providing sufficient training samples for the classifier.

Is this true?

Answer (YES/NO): YES